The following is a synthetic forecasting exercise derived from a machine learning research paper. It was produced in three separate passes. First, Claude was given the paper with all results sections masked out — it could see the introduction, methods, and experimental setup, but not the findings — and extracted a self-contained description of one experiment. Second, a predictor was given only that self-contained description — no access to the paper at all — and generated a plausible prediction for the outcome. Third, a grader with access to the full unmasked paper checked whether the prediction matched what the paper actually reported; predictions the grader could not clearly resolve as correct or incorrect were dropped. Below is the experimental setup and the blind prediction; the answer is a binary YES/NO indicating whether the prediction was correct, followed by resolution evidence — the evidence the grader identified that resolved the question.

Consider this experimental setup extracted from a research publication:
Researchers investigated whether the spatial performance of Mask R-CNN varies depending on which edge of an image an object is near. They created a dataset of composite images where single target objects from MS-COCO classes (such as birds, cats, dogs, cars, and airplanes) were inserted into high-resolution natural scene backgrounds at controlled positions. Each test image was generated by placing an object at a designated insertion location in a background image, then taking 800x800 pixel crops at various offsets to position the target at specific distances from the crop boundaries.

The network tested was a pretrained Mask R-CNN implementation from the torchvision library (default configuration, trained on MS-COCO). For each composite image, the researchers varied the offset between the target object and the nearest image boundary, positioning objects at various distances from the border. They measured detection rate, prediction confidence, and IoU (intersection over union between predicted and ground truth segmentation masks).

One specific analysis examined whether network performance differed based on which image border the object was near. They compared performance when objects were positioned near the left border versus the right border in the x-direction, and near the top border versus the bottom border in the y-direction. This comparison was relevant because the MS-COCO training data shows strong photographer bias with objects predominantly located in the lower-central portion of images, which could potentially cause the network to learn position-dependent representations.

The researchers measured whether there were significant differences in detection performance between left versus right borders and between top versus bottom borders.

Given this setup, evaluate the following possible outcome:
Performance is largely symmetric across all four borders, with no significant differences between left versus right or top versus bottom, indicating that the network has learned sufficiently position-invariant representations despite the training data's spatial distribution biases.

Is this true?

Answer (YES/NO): YES